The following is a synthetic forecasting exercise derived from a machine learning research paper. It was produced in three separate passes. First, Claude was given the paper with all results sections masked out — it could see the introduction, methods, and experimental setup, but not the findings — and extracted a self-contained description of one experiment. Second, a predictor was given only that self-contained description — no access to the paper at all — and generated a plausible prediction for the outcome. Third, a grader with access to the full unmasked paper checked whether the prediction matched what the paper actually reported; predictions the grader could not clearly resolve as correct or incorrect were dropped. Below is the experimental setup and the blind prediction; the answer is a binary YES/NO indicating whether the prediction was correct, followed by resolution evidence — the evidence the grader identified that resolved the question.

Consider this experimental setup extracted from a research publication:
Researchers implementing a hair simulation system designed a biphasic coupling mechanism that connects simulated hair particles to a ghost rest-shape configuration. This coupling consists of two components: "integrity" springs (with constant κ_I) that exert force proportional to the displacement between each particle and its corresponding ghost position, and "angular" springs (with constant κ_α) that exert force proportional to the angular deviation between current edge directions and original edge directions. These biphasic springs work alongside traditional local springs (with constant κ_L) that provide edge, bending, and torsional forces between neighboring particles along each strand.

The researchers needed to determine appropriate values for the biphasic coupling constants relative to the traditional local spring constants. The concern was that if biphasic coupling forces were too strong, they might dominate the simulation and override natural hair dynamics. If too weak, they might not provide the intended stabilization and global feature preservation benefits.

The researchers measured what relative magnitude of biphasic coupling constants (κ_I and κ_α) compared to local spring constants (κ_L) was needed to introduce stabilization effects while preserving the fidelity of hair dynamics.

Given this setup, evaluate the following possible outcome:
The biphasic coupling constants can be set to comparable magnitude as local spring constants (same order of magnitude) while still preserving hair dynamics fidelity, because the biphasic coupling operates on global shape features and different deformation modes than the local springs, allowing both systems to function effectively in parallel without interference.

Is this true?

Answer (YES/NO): NO